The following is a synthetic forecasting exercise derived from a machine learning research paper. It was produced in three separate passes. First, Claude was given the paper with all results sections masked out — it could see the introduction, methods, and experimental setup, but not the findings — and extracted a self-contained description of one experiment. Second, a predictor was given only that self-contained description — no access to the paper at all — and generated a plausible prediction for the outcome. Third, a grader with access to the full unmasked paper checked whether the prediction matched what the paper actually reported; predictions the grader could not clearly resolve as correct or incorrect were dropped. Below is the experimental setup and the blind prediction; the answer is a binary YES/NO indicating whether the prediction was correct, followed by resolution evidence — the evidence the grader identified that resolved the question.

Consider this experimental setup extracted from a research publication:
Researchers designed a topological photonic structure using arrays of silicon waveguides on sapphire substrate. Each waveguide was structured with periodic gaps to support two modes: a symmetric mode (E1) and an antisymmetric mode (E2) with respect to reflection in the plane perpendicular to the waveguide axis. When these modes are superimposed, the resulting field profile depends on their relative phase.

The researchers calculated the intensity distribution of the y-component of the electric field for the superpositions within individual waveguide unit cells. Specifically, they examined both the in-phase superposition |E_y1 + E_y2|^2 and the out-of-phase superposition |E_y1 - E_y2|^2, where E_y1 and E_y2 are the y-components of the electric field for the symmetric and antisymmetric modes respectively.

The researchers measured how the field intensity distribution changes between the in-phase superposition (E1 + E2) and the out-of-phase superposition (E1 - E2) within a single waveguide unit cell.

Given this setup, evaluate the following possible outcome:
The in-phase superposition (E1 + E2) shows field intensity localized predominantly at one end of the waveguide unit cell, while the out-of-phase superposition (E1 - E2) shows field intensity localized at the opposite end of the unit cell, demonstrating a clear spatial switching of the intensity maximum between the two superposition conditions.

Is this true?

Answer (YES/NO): YES